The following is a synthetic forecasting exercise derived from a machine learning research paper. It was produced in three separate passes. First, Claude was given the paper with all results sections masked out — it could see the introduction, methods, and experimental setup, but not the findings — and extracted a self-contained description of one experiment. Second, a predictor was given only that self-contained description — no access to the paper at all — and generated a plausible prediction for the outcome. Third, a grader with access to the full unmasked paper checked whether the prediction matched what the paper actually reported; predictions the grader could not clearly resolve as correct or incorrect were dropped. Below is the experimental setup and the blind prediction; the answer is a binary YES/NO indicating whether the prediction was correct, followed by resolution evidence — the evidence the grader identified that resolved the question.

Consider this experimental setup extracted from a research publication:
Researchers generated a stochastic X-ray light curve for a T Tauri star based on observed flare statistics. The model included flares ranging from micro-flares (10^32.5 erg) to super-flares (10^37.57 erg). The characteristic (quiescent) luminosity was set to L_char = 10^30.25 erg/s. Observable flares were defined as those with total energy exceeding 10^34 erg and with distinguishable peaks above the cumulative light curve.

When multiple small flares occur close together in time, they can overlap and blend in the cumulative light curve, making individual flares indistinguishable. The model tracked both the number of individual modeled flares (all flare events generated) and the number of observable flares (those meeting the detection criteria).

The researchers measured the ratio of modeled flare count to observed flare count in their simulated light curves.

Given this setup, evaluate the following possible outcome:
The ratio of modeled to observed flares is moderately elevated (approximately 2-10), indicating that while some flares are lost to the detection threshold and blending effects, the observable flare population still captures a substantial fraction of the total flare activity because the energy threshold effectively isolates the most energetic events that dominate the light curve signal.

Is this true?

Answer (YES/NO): YES